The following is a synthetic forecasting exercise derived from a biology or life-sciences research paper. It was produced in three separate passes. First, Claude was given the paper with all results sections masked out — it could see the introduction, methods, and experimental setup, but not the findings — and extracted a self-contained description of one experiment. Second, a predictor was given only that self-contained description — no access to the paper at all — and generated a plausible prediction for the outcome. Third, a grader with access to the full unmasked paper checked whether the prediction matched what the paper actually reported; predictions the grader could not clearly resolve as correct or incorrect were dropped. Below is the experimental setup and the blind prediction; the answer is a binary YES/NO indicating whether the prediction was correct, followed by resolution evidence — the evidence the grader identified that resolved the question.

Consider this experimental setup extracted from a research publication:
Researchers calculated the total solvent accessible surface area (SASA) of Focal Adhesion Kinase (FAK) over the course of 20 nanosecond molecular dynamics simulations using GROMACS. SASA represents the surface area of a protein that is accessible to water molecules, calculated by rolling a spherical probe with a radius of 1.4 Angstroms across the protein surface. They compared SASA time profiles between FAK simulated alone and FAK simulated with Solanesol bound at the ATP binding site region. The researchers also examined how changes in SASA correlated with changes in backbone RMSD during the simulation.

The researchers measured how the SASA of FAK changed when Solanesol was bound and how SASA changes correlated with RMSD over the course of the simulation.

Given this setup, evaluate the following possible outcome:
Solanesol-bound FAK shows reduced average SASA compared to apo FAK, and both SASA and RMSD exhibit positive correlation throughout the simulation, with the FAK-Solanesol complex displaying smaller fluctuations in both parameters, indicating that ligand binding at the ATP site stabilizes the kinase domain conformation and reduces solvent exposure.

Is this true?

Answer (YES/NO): NO